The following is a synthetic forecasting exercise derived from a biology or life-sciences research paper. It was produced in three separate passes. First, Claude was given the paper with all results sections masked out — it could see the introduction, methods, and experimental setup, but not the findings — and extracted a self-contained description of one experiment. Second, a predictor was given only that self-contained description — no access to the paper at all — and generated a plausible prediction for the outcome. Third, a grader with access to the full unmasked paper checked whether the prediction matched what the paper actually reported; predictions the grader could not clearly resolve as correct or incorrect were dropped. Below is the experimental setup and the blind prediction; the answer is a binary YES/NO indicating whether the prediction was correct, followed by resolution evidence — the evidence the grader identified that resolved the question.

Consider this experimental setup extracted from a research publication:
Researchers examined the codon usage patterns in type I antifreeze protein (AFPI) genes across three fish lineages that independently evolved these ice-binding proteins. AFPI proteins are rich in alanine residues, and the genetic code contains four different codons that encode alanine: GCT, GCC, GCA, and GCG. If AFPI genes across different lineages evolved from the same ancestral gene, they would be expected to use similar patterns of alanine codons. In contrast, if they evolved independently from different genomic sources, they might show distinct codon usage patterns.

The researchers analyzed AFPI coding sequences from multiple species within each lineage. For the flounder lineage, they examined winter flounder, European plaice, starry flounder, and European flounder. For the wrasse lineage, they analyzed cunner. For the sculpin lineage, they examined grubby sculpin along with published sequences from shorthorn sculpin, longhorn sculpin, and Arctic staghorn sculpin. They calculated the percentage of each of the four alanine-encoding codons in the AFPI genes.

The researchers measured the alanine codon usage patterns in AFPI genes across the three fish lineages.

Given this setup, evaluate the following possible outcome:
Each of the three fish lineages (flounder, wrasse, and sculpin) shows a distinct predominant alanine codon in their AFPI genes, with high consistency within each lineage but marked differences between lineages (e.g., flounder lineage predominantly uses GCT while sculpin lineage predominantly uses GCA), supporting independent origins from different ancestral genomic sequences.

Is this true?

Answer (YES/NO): NO